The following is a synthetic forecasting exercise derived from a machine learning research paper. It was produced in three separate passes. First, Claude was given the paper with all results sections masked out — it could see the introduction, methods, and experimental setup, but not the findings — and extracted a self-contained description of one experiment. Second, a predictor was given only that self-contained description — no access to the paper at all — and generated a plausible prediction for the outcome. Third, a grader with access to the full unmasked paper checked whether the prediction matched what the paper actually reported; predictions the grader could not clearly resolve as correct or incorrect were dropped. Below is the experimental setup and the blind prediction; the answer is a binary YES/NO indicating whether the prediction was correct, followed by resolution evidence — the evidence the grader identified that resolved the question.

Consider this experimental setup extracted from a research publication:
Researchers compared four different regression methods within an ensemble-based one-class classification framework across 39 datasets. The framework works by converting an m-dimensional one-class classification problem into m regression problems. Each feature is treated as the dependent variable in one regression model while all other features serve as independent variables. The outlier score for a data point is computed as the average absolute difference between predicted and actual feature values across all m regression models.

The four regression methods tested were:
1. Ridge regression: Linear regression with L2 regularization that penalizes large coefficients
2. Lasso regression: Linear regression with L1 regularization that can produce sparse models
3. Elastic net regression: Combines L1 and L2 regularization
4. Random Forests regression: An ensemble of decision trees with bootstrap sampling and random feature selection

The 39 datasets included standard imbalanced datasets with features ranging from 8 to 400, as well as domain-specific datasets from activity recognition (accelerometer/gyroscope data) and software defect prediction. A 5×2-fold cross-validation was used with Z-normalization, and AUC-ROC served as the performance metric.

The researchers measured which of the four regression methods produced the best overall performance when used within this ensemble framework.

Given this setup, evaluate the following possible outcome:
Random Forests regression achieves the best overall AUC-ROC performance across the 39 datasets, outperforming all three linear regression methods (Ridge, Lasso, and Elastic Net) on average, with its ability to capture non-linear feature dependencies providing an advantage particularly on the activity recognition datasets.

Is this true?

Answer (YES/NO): YES